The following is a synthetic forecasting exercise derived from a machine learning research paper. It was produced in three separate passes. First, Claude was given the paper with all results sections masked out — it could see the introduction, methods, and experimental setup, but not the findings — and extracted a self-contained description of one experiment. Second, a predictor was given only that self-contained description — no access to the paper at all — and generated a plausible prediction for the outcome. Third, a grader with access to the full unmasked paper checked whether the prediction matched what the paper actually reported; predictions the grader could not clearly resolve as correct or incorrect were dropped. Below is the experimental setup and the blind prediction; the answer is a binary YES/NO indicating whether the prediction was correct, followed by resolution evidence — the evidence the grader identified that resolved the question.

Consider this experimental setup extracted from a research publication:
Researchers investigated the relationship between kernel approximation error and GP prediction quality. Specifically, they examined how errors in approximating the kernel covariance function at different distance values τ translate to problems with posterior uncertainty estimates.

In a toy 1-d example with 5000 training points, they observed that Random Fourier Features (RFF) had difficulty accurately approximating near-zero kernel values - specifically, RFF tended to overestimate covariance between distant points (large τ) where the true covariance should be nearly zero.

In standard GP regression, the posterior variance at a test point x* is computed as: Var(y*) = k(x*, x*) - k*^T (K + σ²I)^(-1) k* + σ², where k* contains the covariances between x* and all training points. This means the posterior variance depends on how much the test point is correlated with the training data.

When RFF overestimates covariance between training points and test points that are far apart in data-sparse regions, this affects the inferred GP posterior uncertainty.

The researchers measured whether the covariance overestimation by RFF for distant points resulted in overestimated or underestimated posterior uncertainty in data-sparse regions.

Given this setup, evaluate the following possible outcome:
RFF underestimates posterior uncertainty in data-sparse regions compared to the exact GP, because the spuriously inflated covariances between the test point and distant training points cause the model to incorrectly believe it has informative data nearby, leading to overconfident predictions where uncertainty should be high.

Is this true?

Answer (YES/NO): YES